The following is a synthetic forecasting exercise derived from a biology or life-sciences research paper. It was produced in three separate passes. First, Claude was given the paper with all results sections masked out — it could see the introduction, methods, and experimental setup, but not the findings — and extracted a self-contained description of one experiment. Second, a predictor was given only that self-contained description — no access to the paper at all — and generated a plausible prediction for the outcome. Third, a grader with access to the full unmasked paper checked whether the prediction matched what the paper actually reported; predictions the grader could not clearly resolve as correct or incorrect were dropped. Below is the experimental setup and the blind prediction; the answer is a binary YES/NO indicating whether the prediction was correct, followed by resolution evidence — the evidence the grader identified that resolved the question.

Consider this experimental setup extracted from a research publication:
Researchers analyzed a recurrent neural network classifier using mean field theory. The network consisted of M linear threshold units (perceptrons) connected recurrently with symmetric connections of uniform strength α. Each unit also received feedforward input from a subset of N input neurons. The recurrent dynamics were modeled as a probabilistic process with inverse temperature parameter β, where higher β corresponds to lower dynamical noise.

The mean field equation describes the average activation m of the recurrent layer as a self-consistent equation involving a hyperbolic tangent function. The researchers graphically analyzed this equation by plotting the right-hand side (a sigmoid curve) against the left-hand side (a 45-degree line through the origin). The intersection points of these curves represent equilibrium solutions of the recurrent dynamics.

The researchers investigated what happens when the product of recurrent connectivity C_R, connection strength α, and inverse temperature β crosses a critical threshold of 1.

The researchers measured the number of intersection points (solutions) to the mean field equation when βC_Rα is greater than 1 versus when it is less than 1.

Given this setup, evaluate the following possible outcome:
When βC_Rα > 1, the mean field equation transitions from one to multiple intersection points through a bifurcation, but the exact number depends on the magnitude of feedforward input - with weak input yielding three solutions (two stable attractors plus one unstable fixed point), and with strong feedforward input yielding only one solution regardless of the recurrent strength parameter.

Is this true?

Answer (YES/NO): NO